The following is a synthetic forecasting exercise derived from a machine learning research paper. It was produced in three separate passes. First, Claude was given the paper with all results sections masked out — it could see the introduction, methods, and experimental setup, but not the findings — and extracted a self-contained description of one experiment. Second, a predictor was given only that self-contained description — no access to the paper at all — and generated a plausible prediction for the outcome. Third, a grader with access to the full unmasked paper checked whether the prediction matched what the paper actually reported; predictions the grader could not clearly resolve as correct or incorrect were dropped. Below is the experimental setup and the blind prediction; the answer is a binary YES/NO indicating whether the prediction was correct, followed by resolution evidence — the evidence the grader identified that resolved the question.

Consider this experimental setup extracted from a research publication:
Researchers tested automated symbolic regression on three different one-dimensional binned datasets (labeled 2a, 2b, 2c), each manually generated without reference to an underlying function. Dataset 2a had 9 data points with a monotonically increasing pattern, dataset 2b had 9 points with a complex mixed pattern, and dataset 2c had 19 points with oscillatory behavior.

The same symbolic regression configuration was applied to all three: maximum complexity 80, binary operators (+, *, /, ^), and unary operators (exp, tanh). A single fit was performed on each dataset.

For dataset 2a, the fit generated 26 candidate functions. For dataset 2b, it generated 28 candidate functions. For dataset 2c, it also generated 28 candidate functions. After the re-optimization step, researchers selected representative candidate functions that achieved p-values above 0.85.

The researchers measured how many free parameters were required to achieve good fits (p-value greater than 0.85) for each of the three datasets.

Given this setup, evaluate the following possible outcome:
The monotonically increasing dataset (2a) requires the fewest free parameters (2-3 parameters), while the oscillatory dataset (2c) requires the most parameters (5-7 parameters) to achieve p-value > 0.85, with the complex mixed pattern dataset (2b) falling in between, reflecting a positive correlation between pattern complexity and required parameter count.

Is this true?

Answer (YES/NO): NO